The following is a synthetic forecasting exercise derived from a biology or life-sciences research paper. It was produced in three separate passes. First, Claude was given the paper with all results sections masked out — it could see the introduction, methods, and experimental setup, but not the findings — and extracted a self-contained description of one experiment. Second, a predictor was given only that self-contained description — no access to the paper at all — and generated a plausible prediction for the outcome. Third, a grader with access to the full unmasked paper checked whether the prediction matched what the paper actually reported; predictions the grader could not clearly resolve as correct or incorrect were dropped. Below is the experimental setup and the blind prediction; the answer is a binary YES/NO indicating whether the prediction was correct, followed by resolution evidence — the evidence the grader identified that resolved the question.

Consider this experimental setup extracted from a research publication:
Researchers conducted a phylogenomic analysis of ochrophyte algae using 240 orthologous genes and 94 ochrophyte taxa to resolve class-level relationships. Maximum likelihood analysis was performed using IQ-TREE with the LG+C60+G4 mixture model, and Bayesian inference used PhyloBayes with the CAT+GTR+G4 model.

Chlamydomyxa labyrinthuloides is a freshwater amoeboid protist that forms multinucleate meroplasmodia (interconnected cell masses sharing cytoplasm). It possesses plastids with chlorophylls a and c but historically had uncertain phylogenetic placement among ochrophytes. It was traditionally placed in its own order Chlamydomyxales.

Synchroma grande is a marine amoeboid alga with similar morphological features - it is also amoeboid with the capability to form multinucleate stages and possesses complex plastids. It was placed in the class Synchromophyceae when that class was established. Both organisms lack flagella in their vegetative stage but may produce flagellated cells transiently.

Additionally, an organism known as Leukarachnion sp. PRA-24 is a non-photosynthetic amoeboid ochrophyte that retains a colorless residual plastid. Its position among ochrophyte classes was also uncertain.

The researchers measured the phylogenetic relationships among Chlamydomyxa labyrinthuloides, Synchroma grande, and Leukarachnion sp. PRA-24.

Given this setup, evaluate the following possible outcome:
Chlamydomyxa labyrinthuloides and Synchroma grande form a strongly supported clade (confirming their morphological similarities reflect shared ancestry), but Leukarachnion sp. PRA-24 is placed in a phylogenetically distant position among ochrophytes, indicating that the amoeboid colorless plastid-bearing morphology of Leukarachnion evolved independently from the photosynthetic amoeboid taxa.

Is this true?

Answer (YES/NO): NO